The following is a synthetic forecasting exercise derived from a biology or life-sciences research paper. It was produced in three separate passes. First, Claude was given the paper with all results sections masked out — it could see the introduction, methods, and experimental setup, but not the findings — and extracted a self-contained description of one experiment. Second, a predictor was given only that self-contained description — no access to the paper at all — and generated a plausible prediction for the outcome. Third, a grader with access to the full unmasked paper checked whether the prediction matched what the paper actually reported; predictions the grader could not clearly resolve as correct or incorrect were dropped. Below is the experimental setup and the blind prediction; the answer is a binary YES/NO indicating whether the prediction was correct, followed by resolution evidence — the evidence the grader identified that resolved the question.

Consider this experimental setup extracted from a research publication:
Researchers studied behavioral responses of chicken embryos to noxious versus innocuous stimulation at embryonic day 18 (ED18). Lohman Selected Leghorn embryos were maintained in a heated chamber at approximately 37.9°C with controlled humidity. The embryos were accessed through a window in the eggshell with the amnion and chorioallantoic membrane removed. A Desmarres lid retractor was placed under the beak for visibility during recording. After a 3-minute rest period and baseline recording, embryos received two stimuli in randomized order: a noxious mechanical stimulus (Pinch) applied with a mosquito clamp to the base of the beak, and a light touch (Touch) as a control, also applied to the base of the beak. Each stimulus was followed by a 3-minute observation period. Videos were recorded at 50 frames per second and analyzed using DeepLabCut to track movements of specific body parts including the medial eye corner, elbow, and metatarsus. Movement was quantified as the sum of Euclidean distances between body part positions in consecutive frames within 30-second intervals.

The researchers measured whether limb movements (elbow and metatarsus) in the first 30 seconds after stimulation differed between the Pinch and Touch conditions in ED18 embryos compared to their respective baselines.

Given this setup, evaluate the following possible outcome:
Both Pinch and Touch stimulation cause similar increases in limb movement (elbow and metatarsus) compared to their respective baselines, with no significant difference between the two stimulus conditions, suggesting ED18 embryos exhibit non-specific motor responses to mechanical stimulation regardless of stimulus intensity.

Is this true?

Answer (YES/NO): NO